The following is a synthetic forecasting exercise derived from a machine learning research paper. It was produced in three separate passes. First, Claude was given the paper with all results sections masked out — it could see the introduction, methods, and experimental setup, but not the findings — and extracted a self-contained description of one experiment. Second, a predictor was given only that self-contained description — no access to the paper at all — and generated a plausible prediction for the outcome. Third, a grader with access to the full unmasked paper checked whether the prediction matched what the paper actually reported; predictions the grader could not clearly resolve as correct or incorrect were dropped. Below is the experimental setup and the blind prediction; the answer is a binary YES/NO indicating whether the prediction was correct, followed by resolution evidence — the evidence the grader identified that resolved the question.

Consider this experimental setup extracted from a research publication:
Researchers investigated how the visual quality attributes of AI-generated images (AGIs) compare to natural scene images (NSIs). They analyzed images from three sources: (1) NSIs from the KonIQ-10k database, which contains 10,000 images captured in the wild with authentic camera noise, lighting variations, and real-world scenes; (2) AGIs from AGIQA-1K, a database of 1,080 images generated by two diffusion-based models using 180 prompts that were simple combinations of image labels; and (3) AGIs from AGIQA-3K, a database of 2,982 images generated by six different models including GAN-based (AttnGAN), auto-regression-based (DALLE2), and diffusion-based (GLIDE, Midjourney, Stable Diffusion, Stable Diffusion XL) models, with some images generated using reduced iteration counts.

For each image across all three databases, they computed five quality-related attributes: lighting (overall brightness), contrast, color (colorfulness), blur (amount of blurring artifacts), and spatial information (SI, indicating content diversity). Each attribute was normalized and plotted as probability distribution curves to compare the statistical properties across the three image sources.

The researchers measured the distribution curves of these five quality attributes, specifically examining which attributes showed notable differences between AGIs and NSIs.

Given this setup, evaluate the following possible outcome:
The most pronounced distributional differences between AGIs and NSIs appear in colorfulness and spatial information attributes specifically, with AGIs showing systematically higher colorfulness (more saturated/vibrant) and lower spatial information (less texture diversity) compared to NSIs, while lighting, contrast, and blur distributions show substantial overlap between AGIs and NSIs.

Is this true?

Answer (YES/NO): NO